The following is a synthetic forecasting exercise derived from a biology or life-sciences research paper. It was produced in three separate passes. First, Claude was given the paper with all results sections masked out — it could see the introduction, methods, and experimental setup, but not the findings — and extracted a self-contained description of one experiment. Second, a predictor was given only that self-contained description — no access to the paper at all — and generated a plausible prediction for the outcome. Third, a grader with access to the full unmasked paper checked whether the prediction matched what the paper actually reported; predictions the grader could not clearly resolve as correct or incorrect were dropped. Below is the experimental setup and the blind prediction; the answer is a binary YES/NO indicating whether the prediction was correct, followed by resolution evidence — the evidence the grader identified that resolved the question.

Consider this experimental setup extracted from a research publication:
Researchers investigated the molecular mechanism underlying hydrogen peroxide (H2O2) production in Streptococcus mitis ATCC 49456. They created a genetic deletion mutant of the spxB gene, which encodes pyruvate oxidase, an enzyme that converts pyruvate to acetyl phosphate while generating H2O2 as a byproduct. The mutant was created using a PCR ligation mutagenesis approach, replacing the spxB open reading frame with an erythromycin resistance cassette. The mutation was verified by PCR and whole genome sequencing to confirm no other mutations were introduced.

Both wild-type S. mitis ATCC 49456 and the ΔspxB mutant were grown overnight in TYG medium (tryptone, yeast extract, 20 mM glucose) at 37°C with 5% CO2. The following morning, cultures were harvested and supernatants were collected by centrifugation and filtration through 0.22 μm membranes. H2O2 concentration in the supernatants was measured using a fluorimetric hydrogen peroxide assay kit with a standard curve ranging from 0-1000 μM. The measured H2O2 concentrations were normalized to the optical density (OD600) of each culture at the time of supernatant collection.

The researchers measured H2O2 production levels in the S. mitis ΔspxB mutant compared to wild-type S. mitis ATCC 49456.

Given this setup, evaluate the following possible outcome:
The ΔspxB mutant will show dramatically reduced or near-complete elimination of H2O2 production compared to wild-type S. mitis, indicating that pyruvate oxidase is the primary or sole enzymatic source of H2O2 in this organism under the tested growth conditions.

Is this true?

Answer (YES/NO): YES